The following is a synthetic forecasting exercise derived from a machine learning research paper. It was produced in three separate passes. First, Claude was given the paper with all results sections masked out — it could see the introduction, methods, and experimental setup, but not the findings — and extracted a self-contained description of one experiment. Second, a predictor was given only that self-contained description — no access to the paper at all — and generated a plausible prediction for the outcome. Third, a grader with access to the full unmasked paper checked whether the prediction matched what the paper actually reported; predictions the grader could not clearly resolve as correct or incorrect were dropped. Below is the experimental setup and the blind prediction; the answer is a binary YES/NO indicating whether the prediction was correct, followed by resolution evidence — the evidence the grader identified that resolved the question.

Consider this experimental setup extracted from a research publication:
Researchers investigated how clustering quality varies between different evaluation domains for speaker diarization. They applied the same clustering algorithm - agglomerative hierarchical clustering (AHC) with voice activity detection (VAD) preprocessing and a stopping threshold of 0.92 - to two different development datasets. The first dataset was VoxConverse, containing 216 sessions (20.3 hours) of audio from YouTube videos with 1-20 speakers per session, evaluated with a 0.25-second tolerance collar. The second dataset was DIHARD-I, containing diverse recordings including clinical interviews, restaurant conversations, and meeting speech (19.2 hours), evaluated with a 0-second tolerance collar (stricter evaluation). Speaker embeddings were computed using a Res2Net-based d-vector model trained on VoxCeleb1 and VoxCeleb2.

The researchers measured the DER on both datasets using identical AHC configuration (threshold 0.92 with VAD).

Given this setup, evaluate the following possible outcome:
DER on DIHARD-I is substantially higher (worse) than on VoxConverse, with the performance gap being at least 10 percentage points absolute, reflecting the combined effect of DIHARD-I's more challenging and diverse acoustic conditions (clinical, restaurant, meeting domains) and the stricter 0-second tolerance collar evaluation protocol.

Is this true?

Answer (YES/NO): YES